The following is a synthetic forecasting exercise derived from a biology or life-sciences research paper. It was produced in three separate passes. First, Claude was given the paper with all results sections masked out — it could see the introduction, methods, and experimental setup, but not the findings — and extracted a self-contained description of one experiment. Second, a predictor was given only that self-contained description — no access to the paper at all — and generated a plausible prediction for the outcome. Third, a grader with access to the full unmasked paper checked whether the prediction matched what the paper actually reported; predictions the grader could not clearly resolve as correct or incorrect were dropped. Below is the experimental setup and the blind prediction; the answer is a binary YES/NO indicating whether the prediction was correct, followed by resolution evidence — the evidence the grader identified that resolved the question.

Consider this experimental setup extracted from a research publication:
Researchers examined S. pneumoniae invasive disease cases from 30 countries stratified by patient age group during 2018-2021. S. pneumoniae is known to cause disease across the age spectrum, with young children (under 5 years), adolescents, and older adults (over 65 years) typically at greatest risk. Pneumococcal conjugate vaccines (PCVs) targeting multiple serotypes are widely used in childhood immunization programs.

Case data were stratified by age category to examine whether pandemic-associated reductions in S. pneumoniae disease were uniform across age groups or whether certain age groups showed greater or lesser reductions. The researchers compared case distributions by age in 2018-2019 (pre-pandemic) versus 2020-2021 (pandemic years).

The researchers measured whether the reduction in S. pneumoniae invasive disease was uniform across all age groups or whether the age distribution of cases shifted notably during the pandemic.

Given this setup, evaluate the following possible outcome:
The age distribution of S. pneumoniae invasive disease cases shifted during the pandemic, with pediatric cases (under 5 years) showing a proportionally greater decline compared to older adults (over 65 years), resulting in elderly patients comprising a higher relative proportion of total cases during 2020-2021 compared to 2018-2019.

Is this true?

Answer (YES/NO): NO